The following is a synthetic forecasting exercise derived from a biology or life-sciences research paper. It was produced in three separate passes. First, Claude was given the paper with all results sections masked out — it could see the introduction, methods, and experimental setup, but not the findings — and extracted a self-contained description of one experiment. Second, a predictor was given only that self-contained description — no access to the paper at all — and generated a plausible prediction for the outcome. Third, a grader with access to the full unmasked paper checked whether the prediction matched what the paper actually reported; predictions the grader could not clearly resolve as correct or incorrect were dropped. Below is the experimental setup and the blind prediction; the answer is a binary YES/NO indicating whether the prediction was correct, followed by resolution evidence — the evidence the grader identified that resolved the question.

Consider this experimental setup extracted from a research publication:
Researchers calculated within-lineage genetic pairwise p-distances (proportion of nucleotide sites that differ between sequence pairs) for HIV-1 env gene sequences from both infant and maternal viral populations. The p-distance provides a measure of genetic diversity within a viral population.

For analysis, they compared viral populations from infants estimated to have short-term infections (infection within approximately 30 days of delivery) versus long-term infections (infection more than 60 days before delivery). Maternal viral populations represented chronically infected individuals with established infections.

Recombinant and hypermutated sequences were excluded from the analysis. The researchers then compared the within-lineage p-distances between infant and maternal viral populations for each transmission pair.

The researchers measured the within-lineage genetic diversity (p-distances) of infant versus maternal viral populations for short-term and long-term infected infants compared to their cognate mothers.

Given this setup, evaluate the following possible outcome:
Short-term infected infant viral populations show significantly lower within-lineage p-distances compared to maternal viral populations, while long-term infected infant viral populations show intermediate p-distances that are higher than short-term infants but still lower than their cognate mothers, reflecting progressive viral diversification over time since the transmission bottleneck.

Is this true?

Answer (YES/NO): YES